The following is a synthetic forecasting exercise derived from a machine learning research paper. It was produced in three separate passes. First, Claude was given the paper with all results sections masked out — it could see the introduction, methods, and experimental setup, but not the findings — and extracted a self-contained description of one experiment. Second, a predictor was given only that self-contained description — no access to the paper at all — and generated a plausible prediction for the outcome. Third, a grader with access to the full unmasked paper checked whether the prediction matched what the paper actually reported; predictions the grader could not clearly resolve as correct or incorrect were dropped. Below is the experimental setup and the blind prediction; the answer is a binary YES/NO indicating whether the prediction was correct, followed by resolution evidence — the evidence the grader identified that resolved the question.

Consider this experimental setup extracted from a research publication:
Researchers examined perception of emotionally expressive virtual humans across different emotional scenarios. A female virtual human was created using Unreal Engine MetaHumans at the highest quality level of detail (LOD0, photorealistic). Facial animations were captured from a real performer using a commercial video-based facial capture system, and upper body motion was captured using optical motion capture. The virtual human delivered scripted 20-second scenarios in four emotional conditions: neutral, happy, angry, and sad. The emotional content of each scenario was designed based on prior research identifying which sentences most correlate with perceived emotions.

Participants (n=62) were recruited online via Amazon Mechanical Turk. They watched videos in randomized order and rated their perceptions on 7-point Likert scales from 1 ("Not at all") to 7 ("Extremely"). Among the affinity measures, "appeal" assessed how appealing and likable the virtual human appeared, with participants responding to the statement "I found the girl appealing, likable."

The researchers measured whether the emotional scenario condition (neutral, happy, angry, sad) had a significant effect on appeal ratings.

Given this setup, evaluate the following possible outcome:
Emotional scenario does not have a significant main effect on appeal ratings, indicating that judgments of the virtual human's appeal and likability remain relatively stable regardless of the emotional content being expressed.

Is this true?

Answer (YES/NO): NO